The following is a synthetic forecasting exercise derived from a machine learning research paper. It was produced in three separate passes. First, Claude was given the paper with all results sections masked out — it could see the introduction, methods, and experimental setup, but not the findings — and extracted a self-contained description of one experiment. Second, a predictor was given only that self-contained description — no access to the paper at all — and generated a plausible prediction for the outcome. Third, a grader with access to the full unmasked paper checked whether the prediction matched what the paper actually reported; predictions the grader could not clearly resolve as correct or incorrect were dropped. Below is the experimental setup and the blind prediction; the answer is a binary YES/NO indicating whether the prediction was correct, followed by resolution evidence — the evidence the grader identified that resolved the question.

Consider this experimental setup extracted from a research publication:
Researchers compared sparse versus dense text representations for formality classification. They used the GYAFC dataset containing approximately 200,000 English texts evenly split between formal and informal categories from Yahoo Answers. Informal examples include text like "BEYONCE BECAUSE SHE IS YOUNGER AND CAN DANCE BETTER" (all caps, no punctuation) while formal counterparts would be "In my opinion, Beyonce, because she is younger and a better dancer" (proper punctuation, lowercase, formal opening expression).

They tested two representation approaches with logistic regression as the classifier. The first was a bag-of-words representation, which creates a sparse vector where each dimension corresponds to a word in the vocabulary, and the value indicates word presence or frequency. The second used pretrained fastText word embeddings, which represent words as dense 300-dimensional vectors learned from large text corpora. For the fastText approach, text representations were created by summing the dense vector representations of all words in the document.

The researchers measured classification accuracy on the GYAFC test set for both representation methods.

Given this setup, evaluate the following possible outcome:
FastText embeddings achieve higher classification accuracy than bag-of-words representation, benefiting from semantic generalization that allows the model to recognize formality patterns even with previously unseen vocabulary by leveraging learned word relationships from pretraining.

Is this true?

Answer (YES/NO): NO